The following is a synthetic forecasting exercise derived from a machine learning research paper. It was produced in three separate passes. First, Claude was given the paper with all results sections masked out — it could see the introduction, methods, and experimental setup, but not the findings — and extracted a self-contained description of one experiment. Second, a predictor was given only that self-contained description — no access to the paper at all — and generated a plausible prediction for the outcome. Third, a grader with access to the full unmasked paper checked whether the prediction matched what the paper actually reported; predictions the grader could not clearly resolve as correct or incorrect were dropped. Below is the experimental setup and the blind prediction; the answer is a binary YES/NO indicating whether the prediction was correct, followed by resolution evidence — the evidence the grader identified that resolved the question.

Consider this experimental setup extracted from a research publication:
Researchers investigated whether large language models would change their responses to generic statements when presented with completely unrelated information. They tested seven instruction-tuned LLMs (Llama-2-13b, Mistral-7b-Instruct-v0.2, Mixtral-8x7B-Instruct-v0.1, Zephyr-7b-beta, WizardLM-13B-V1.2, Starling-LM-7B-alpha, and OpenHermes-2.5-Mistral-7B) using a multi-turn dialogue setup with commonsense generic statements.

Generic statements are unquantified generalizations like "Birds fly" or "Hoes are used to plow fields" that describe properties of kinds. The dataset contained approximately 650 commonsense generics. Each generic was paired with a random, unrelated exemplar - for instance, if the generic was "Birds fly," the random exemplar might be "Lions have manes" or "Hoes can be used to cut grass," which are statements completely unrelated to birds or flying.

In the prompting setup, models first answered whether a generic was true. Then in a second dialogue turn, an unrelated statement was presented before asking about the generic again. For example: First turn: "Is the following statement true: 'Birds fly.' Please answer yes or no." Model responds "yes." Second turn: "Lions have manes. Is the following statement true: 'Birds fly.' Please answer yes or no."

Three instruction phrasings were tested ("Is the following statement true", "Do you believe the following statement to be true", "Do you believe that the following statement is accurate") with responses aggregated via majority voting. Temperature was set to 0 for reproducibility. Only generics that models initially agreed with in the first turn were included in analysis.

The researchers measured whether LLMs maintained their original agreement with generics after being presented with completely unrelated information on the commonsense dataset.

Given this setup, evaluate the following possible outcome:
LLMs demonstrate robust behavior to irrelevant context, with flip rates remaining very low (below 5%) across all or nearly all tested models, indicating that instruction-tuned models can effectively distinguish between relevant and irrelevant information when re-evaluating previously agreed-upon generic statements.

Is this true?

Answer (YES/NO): NO